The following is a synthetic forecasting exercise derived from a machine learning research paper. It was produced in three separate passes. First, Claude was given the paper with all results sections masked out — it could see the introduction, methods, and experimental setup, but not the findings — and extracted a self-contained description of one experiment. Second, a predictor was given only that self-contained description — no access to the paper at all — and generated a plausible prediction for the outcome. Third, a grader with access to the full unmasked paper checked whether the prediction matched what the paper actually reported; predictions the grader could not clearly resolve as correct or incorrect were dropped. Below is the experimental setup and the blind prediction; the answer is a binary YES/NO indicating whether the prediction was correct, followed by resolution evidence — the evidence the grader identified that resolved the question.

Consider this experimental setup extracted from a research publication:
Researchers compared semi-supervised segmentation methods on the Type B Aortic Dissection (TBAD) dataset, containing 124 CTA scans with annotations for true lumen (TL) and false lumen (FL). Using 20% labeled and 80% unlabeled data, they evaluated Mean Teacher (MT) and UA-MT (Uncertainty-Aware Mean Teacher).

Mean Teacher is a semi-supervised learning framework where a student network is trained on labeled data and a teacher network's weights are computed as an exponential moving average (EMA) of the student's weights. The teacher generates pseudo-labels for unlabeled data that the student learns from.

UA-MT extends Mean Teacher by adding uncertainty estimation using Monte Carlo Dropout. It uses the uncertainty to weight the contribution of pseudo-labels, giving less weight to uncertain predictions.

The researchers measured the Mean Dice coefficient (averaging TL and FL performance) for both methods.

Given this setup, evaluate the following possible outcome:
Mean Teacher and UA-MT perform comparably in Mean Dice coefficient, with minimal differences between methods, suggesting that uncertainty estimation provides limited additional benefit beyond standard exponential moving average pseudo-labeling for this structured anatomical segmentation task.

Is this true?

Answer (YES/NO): NO